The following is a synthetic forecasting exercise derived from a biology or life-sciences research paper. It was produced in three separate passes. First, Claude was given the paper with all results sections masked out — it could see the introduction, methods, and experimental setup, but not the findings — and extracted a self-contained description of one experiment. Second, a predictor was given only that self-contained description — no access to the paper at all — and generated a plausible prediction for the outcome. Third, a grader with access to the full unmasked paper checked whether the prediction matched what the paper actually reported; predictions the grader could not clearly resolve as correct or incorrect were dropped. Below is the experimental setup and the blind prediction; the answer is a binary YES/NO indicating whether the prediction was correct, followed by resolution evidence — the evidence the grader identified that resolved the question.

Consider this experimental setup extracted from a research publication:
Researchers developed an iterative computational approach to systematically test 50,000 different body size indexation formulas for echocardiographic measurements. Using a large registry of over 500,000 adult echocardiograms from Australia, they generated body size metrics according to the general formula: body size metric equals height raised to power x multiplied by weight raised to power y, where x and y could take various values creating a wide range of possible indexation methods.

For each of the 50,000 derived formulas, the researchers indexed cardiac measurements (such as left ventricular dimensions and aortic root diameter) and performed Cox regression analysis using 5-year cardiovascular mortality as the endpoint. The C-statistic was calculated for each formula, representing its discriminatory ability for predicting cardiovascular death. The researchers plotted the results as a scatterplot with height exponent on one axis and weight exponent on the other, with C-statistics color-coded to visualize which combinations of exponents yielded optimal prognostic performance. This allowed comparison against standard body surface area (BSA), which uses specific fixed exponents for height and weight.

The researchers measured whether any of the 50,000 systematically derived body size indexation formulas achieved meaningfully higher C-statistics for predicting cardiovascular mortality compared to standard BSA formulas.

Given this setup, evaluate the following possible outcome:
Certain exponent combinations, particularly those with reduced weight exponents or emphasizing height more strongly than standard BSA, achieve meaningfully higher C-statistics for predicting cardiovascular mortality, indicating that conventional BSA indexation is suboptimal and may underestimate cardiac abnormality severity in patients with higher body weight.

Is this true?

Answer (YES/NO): NO